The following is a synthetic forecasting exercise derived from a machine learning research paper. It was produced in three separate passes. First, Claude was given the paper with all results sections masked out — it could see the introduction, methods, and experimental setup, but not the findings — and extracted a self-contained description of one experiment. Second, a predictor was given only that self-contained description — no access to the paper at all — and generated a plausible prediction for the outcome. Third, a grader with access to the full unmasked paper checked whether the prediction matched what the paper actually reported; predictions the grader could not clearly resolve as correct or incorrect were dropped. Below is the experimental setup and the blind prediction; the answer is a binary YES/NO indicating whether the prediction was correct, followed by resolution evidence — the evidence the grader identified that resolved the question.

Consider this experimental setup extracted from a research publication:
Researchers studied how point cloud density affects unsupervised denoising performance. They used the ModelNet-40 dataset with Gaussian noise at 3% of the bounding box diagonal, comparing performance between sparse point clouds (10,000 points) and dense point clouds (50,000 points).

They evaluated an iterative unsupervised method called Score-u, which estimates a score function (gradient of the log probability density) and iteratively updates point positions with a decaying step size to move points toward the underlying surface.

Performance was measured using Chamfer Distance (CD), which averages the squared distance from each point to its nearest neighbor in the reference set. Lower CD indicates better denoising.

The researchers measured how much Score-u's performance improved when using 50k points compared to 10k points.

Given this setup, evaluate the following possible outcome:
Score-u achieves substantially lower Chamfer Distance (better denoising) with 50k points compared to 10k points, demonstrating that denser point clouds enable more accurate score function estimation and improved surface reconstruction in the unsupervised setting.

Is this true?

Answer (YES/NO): NO